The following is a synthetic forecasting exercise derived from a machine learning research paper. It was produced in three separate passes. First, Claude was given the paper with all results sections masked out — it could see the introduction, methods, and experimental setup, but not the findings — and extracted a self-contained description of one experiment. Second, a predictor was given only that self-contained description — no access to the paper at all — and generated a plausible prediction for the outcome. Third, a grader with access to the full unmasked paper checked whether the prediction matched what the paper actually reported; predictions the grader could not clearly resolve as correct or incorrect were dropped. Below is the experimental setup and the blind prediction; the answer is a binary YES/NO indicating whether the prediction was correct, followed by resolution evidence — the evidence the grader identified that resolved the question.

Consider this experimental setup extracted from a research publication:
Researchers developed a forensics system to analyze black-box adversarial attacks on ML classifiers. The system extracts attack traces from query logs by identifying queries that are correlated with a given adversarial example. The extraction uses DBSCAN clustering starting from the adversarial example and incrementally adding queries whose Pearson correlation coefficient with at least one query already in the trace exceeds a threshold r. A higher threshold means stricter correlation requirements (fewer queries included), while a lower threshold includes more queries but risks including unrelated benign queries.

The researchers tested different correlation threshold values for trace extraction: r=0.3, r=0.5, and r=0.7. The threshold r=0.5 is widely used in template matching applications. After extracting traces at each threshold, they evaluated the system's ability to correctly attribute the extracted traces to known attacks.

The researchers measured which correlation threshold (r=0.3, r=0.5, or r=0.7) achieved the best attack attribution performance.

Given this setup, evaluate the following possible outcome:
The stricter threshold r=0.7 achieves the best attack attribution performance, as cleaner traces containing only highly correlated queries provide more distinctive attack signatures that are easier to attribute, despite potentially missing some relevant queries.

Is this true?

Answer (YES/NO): NO